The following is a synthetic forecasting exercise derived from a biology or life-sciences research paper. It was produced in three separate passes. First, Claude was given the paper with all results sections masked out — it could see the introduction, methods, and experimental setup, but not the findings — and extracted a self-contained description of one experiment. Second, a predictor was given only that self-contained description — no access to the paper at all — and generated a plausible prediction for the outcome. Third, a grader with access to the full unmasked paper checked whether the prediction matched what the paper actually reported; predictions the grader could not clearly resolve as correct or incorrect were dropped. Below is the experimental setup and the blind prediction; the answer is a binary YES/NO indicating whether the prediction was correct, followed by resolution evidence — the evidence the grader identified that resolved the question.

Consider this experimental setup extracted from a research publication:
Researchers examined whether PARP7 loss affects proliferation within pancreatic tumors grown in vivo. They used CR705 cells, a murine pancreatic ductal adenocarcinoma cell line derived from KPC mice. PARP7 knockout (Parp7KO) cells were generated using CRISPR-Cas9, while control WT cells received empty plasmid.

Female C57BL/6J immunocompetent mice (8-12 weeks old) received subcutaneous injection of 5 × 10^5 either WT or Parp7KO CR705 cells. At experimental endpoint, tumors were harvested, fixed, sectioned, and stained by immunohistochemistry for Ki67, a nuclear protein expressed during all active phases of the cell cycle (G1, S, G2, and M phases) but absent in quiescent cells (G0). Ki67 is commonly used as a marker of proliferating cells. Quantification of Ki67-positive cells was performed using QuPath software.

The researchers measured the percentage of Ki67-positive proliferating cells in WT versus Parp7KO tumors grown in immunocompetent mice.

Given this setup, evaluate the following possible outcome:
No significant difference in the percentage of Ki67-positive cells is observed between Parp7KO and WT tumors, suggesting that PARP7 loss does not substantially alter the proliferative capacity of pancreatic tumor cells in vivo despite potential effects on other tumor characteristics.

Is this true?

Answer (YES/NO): YES